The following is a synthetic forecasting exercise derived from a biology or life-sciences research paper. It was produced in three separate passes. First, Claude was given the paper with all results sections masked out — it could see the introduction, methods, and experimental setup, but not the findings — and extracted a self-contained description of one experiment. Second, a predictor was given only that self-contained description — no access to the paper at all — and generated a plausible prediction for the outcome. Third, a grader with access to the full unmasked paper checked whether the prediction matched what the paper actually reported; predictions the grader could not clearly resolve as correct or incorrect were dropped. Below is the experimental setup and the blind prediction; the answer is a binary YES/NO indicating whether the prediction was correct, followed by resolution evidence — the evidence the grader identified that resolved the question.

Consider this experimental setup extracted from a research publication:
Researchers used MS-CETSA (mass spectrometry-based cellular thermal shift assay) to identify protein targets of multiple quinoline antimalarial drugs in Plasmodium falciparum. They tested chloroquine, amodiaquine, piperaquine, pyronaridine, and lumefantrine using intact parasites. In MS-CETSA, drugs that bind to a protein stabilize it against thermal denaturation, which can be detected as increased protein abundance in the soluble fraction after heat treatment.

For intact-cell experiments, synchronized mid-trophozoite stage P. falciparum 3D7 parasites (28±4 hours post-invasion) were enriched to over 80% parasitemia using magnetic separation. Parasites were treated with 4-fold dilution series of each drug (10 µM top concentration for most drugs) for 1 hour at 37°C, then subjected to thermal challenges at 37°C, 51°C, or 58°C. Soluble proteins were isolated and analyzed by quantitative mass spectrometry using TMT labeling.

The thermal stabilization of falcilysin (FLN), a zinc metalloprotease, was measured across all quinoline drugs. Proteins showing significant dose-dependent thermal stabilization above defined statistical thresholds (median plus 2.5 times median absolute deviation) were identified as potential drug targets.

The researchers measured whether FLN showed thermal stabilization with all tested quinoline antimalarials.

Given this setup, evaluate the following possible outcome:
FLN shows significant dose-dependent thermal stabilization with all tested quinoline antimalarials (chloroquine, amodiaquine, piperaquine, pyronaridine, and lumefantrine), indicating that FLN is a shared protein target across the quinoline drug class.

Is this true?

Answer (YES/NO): NO